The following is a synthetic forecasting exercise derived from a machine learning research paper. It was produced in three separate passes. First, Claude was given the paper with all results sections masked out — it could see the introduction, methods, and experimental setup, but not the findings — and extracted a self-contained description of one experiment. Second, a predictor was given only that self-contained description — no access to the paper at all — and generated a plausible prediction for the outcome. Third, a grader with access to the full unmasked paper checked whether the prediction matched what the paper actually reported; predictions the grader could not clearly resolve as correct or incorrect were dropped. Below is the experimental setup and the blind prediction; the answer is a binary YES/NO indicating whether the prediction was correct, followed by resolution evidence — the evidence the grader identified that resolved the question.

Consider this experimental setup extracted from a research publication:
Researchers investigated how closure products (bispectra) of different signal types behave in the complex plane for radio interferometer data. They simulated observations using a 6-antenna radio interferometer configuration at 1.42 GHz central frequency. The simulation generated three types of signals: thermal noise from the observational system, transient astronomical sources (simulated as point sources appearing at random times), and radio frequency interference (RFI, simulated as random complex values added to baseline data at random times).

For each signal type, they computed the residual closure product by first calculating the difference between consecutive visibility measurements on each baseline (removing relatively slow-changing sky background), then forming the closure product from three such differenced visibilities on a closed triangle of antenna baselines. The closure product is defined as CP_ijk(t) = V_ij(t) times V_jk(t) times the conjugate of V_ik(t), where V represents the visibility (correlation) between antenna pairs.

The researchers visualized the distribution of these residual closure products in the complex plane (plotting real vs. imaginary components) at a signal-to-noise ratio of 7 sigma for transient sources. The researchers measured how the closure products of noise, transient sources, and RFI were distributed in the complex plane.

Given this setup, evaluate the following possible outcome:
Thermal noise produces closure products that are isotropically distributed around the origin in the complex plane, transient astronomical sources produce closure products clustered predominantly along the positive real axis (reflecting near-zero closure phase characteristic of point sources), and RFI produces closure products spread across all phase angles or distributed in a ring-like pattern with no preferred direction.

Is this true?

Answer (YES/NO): YES